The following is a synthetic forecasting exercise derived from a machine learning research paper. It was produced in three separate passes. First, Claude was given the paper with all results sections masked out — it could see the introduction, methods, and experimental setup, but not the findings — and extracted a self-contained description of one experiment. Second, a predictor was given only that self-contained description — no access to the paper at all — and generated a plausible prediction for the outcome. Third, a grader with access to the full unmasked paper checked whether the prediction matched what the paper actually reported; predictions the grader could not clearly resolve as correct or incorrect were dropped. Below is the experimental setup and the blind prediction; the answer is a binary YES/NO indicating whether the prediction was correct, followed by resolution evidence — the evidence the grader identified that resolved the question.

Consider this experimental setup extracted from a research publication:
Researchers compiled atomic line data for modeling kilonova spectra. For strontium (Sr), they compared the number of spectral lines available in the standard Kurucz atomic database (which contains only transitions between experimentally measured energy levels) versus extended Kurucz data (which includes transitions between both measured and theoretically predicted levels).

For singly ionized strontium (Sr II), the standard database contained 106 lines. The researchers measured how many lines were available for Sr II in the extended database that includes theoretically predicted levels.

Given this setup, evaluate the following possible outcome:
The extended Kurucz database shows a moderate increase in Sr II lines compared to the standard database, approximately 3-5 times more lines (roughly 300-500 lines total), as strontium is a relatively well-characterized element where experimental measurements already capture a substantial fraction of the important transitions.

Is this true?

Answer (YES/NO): NO